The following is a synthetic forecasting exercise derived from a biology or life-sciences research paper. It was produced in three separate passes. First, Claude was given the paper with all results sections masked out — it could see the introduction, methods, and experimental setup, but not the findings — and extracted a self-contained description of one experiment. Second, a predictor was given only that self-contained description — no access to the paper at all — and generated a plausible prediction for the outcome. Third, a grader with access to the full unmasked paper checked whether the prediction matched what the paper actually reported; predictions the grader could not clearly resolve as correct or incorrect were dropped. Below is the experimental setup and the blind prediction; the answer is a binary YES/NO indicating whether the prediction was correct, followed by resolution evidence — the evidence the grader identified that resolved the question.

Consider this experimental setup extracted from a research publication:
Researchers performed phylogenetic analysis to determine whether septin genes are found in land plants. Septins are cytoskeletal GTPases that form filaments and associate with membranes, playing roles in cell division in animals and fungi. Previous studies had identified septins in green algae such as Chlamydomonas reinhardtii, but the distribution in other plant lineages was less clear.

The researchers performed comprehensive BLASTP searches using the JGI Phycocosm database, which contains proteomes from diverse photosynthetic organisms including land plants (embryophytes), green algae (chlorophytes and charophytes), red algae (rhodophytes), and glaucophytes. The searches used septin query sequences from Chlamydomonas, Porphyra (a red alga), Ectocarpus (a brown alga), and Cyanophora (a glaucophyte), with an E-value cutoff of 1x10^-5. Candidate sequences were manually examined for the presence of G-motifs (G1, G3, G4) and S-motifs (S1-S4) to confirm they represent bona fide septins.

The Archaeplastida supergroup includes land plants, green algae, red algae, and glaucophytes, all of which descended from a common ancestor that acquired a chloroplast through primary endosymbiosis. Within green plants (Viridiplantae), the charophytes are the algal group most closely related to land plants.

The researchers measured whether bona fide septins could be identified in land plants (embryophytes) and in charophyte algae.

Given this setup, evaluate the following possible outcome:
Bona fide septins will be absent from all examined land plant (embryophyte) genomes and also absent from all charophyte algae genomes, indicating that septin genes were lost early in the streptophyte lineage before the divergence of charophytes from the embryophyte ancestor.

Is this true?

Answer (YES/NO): NO